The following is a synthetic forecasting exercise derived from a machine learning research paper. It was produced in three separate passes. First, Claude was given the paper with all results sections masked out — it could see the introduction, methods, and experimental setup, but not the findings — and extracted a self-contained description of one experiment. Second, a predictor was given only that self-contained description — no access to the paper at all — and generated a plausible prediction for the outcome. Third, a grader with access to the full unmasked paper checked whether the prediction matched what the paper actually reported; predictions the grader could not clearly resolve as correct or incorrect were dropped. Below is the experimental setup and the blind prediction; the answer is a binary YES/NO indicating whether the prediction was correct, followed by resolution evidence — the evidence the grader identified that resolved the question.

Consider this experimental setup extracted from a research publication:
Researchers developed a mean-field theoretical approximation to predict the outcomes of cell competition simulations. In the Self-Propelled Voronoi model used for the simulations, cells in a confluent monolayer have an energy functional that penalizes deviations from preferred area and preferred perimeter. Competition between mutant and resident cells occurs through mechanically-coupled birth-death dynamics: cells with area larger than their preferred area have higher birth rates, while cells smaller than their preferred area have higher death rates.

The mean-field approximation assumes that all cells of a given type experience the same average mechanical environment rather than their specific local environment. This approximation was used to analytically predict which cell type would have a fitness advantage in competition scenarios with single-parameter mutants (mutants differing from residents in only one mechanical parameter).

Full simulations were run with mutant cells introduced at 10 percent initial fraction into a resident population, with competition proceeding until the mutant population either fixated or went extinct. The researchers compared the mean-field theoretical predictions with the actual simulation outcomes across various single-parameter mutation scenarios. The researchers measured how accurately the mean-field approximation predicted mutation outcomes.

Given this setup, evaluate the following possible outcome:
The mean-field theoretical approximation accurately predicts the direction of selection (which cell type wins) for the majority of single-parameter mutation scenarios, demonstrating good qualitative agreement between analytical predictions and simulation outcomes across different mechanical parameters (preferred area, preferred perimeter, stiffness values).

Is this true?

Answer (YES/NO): YES